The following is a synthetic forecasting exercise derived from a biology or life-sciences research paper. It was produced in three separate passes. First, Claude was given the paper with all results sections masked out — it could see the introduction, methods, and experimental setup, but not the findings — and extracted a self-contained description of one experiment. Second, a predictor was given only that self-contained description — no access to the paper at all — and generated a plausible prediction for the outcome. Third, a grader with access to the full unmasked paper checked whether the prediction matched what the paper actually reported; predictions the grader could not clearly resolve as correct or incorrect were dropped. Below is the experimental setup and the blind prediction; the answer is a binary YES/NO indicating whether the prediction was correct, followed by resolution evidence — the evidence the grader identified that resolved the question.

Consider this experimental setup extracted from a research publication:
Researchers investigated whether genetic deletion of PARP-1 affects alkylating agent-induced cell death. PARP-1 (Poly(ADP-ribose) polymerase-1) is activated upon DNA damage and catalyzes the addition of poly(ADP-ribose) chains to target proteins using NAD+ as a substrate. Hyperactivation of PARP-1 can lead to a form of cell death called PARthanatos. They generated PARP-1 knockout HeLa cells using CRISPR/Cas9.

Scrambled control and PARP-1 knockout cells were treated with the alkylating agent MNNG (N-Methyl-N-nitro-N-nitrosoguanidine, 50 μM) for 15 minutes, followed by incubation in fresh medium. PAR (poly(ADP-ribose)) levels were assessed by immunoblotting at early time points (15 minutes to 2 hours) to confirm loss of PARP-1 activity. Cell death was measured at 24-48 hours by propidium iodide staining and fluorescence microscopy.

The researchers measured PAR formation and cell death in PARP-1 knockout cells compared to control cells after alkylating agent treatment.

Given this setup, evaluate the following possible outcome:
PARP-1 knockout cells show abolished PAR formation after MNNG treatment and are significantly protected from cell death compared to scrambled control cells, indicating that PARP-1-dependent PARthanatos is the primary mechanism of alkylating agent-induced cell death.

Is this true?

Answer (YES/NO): YES